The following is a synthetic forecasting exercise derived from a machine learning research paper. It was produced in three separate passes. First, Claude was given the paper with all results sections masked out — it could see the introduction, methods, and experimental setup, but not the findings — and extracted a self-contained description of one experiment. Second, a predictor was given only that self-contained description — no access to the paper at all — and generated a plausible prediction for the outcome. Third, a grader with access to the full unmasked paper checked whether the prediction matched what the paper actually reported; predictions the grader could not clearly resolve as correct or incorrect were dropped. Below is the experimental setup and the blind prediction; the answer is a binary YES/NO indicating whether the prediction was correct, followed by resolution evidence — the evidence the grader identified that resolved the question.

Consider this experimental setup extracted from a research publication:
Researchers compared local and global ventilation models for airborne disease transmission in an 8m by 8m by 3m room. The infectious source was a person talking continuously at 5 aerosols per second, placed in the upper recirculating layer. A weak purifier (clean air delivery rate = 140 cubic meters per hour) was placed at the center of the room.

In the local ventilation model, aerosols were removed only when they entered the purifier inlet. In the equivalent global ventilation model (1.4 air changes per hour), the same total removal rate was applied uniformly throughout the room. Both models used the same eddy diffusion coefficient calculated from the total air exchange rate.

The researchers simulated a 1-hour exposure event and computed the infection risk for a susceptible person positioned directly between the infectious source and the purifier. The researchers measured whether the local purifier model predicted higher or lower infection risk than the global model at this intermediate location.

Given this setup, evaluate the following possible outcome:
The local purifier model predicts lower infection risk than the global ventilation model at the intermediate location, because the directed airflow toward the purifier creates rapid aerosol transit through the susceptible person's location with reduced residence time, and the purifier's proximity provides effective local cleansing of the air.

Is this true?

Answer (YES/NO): YES